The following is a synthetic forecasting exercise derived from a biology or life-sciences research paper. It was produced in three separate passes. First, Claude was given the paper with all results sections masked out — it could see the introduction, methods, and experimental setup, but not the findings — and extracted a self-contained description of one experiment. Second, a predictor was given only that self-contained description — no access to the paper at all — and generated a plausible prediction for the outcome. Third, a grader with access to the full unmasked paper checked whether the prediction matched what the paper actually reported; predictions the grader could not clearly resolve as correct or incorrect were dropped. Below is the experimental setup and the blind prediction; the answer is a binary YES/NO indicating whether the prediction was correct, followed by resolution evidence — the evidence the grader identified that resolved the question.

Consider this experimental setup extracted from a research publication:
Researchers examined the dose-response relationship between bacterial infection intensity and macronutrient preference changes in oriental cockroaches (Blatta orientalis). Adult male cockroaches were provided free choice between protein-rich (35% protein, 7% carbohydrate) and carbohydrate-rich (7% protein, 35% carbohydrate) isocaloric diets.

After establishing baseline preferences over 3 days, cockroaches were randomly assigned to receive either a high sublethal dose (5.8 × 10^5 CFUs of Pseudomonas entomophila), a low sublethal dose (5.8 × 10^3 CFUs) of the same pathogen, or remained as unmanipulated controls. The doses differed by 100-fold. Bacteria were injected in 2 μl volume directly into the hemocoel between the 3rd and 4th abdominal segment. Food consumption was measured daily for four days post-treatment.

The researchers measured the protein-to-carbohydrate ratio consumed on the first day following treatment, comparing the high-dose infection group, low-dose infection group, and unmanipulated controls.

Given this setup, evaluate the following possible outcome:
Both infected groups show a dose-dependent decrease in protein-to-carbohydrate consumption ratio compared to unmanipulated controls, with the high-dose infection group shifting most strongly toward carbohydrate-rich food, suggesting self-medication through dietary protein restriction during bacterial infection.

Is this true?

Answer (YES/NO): NO